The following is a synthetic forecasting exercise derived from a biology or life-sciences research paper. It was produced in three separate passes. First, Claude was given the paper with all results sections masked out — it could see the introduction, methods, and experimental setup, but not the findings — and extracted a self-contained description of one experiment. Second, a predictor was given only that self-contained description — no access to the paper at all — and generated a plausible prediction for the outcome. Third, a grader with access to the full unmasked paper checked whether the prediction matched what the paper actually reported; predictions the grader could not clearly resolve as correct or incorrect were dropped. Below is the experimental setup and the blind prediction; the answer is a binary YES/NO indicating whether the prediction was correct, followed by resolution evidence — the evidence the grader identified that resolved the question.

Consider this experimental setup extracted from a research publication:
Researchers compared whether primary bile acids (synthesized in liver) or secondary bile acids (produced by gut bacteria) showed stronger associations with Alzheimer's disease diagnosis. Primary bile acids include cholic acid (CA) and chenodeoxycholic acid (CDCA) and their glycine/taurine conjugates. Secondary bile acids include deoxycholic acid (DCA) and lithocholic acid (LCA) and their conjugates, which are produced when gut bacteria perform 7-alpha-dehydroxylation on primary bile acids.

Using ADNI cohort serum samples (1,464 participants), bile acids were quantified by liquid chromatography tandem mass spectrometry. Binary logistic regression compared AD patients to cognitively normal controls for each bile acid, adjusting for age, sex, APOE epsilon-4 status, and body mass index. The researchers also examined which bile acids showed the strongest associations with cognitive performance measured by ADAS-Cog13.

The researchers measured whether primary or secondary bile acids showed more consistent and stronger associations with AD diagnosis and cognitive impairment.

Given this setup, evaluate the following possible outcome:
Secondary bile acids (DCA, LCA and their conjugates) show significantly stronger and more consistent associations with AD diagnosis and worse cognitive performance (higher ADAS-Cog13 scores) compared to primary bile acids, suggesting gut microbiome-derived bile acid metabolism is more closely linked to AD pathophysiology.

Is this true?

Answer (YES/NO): YES